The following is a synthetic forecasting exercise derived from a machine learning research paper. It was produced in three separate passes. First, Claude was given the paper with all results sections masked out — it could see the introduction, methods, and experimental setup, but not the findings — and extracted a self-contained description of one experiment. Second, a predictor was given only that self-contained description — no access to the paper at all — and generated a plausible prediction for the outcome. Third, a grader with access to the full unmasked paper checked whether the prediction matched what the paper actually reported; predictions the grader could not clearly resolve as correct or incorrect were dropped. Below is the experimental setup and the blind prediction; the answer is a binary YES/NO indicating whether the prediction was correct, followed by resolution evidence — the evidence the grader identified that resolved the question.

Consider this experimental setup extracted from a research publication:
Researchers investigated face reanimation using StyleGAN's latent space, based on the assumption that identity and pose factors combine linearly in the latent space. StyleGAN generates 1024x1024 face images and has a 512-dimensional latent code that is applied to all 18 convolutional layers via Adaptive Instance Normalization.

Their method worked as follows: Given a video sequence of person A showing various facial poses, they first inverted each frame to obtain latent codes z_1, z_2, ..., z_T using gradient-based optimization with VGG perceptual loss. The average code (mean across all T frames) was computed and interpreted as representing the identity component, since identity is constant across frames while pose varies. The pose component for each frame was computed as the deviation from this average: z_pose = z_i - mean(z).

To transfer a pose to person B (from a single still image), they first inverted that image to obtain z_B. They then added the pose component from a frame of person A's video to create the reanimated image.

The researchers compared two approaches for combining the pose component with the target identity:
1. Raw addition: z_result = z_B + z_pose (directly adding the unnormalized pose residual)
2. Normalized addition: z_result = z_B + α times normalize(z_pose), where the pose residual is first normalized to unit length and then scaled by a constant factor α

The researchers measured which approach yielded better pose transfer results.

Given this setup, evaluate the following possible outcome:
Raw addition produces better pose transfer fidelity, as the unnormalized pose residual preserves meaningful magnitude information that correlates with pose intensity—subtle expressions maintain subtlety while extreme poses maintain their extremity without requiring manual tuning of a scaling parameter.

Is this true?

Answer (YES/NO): NO